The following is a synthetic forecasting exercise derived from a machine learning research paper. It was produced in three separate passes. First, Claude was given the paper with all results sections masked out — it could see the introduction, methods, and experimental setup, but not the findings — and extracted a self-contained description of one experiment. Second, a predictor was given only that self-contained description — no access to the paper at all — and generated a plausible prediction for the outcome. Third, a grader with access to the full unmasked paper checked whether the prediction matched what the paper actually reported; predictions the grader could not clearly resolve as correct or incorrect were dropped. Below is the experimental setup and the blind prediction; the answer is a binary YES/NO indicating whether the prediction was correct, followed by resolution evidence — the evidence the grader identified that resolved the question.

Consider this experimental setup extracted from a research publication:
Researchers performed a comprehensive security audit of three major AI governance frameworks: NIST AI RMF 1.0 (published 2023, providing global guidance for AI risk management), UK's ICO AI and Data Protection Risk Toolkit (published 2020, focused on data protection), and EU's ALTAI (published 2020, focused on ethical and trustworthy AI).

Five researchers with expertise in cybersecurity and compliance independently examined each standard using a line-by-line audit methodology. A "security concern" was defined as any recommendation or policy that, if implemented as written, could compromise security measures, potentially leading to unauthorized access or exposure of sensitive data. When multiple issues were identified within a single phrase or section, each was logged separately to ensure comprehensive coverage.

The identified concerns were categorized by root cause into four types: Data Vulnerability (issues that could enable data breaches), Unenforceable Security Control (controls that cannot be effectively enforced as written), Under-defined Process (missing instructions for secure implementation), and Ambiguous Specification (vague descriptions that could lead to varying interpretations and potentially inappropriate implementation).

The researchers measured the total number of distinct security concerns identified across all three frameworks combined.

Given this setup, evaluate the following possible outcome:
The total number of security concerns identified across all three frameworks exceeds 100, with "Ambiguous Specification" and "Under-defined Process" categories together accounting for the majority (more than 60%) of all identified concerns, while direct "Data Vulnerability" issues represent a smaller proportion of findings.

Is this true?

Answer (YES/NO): YES